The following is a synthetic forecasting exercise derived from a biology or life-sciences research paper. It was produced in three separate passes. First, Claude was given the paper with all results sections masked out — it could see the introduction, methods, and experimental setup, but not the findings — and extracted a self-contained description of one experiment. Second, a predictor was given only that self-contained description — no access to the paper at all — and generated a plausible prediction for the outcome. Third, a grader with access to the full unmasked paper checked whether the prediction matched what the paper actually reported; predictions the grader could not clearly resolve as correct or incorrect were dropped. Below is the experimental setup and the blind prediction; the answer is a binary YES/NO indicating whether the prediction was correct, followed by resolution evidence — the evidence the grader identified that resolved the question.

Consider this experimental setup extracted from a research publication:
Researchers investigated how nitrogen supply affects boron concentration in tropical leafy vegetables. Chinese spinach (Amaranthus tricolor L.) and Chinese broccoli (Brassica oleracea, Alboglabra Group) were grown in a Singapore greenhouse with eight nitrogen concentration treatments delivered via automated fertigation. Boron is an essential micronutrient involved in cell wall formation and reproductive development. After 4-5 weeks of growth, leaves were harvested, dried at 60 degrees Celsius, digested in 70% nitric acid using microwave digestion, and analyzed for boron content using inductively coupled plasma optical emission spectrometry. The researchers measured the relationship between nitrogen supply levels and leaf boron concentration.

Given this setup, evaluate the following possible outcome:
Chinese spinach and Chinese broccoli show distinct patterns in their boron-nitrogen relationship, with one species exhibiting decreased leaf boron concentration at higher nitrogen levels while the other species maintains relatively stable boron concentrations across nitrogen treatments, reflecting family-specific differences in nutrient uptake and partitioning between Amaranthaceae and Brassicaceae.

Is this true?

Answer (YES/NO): NO